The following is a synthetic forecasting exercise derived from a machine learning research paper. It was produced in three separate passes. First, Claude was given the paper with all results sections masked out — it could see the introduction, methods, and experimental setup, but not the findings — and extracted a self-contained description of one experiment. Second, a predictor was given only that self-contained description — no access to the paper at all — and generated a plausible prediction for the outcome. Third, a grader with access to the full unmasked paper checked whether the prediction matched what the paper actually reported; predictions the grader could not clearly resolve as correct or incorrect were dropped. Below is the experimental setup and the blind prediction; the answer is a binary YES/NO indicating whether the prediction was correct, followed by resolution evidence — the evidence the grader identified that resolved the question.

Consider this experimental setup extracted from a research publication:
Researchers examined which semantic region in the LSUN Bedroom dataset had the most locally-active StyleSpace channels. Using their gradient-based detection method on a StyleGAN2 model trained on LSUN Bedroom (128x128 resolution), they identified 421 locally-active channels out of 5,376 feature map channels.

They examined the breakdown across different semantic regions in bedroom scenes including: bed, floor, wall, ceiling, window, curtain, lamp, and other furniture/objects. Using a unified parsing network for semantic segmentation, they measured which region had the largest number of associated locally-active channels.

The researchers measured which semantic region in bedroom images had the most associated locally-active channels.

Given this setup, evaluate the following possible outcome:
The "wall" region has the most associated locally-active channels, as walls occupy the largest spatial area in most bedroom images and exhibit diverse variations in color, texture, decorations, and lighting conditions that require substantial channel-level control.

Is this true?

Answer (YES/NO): NO